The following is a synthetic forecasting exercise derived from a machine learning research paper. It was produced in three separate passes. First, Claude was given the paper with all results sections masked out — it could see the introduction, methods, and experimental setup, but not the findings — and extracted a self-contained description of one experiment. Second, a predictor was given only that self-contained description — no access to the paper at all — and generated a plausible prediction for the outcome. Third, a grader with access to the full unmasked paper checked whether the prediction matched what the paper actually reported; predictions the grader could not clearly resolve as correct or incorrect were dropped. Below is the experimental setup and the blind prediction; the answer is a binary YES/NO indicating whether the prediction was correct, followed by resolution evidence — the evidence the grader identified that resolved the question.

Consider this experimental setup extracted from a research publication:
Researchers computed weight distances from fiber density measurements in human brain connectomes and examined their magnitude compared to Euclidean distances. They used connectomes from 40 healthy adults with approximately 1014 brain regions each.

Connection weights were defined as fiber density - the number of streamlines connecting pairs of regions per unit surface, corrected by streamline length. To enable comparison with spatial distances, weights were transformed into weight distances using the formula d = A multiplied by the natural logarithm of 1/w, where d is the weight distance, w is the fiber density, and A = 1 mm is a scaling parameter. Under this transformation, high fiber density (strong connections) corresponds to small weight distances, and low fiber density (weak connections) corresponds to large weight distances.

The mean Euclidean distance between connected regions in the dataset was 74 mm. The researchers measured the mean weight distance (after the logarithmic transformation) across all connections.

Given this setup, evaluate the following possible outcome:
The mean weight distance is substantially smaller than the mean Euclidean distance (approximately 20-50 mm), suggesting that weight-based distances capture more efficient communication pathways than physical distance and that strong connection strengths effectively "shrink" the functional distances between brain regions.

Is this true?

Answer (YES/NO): NO